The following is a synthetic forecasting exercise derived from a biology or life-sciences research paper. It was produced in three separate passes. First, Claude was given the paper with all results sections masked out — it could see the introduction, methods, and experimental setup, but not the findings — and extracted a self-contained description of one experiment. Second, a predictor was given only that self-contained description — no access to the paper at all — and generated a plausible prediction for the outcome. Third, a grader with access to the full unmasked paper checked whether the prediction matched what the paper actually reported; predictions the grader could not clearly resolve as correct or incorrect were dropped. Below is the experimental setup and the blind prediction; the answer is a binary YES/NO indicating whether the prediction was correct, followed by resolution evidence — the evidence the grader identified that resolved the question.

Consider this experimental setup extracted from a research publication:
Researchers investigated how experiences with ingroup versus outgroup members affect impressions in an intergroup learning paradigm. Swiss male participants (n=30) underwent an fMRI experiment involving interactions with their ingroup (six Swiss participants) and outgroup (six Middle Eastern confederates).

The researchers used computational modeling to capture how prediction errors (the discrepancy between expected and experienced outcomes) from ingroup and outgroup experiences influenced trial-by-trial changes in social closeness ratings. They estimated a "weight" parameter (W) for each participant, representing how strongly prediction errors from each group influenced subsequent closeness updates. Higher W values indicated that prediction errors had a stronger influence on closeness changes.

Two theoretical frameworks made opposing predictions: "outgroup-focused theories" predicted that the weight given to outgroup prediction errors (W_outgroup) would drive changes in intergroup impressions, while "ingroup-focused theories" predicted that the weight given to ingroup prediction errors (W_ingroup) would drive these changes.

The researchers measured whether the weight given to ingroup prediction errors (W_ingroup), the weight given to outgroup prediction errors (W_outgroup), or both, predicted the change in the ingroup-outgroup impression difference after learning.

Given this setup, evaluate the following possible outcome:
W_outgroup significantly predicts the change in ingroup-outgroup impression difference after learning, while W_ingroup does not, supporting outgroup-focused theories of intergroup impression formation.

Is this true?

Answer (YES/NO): NO